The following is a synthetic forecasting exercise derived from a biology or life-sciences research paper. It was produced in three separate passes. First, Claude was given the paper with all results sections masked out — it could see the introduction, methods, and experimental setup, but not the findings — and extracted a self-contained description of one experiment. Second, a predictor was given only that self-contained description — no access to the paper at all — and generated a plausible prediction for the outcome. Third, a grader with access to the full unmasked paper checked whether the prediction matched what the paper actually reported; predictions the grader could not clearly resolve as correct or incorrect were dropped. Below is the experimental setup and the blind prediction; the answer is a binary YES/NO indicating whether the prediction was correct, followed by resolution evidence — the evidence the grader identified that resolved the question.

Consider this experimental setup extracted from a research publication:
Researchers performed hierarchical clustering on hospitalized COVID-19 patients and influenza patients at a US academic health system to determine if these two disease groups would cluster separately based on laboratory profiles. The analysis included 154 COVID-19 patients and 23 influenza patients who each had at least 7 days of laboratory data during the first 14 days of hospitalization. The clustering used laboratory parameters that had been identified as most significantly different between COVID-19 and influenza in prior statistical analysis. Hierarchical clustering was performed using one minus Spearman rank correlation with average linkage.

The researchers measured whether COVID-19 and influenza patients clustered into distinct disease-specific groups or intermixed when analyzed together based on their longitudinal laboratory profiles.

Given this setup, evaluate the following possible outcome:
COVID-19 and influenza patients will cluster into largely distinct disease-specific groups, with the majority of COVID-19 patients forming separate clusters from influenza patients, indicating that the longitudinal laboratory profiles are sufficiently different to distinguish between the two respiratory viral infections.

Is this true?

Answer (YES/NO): NO